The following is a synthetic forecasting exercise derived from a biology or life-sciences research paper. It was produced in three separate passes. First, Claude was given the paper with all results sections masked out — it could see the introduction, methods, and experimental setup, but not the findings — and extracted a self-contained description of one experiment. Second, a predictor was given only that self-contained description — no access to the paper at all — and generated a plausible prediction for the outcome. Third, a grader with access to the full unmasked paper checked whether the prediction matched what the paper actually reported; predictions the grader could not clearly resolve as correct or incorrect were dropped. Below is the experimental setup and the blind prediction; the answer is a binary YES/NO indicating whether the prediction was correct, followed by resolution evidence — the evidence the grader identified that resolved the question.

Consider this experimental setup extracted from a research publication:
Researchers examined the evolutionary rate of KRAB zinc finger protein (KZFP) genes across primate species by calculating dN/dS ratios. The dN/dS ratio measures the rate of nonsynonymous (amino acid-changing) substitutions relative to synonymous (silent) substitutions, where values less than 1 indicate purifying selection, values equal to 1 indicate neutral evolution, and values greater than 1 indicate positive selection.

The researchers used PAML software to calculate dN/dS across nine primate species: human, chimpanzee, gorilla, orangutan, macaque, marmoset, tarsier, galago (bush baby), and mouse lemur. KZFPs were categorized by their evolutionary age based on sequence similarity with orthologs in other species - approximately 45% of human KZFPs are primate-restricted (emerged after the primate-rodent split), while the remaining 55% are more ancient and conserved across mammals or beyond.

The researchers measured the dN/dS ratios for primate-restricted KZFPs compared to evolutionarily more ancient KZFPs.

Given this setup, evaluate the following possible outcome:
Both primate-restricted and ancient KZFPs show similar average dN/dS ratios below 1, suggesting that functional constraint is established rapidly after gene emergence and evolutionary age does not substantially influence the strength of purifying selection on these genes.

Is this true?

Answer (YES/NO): NO